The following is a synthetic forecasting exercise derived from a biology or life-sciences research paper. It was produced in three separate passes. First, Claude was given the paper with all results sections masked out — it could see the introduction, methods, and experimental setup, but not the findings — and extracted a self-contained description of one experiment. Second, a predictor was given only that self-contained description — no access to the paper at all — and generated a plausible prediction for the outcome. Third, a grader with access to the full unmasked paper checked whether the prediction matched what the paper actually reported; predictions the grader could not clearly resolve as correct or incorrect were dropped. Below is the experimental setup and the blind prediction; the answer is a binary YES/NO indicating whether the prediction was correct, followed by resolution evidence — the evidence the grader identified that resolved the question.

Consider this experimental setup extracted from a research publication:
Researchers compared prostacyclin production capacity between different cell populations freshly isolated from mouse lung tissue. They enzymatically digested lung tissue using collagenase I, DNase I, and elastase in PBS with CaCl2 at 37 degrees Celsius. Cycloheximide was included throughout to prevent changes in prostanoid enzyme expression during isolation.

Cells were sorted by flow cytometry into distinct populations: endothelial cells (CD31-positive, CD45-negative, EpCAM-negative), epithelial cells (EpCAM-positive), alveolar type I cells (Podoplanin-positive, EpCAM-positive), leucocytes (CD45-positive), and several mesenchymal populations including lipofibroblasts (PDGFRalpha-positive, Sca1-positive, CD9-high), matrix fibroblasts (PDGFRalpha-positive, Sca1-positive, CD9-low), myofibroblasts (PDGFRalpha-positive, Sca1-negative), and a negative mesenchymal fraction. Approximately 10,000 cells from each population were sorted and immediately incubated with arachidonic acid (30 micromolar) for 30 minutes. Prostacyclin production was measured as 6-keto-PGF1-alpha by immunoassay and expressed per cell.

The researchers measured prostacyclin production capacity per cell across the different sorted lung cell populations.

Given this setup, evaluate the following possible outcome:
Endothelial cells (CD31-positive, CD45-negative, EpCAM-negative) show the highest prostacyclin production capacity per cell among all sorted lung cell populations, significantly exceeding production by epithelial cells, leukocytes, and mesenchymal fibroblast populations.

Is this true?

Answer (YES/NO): NO